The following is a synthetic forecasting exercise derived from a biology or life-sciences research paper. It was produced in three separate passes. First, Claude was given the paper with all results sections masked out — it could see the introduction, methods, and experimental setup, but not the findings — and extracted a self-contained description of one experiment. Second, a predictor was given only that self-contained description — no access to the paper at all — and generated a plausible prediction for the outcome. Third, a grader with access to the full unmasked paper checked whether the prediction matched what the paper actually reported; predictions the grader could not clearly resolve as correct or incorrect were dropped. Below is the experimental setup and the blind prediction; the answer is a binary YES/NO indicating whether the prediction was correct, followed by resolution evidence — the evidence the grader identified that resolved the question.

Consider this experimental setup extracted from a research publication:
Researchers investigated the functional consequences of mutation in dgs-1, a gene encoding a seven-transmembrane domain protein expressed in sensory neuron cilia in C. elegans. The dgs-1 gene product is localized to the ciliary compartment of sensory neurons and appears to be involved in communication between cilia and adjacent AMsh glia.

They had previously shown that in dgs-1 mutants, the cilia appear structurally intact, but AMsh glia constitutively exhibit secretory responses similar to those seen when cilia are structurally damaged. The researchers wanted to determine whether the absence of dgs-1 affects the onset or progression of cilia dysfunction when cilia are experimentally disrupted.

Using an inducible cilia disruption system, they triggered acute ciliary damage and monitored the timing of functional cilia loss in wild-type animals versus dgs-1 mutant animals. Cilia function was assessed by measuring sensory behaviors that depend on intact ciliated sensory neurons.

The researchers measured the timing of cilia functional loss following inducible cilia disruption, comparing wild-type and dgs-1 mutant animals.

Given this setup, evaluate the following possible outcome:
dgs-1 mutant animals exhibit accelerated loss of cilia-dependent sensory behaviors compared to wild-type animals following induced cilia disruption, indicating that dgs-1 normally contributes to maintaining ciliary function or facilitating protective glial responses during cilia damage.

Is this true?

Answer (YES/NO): NO